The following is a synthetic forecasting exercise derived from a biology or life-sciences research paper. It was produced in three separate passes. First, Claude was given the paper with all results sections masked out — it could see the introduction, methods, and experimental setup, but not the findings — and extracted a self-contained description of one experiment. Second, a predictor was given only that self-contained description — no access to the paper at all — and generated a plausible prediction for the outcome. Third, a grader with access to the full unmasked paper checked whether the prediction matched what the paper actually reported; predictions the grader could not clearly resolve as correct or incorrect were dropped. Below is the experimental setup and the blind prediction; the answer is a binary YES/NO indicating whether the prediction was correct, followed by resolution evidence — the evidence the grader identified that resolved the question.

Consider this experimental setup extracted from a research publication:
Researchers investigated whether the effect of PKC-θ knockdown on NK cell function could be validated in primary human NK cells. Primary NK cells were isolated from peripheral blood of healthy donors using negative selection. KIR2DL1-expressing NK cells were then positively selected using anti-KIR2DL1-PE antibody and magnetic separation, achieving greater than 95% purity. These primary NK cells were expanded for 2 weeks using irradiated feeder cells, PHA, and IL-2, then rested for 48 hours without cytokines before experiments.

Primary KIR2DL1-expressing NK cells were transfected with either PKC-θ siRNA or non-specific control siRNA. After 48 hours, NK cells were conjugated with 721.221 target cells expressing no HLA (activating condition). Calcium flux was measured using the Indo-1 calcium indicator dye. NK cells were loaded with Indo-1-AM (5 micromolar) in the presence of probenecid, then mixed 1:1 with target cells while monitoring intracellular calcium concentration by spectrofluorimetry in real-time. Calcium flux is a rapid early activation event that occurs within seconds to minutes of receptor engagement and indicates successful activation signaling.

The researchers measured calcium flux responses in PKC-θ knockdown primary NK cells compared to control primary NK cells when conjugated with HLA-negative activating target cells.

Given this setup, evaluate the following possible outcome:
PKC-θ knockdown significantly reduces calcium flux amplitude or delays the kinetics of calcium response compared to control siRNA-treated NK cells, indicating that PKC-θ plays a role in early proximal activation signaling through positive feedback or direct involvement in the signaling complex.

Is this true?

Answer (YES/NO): YES